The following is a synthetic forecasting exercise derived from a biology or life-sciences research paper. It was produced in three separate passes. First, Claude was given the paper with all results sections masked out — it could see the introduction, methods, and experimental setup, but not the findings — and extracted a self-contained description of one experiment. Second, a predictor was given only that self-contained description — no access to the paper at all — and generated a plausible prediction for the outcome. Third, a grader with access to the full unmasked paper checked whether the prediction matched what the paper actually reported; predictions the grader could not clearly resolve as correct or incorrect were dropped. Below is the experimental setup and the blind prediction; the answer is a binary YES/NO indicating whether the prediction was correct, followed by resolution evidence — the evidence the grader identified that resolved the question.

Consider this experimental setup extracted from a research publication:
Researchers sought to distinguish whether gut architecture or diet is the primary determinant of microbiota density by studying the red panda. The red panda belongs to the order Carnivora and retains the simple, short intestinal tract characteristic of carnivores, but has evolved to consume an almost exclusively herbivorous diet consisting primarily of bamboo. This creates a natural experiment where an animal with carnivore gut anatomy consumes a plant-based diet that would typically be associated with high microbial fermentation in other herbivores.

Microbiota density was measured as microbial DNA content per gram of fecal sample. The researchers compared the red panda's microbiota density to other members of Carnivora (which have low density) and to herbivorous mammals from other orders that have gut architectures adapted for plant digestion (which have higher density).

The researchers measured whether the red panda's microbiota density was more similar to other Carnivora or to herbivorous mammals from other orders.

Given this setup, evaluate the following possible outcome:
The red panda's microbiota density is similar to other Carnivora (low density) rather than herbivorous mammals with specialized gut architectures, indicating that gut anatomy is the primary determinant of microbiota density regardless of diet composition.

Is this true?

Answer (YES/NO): YES